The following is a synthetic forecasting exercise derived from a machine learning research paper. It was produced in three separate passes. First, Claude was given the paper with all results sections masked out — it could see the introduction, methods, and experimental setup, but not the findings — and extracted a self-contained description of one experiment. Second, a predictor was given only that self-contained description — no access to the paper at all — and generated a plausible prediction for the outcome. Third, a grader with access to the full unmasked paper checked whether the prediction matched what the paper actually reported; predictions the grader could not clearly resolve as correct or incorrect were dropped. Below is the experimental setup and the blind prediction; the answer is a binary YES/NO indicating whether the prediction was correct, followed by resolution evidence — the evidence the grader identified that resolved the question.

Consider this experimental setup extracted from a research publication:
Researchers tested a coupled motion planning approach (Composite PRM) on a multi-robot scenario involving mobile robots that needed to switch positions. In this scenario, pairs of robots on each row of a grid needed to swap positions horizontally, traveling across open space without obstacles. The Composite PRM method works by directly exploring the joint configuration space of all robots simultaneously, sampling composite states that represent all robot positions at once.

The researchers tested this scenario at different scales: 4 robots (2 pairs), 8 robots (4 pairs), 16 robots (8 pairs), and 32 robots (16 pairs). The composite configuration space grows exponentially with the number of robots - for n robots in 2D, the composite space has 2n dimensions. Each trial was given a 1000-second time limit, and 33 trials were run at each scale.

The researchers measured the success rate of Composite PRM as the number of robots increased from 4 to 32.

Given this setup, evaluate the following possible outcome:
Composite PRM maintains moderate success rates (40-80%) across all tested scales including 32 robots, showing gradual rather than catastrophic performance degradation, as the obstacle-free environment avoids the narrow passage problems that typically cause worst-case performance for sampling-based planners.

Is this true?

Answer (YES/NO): NO